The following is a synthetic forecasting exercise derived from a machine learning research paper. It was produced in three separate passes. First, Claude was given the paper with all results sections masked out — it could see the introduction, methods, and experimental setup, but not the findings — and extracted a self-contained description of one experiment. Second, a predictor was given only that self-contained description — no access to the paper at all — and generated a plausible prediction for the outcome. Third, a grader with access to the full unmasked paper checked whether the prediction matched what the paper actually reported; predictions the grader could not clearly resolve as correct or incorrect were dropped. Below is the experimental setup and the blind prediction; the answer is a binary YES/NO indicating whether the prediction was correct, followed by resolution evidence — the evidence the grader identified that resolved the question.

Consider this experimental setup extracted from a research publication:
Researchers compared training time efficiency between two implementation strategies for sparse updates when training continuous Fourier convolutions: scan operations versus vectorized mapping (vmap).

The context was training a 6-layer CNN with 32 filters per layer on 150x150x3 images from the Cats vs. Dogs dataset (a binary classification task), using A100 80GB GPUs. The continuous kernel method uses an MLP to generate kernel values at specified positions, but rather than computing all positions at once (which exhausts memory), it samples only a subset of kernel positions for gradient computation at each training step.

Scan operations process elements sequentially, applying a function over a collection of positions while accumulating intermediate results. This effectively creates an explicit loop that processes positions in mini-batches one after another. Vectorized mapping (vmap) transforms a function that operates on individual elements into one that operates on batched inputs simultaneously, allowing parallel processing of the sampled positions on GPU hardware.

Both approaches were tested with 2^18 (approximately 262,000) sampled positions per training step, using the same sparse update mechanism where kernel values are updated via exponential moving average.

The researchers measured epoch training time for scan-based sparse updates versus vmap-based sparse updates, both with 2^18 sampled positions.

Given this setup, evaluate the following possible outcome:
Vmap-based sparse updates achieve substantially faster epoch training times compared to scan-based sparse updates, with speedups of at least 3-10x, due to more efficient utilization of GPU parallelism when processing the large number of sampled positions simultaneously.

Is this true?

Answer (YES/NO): YES